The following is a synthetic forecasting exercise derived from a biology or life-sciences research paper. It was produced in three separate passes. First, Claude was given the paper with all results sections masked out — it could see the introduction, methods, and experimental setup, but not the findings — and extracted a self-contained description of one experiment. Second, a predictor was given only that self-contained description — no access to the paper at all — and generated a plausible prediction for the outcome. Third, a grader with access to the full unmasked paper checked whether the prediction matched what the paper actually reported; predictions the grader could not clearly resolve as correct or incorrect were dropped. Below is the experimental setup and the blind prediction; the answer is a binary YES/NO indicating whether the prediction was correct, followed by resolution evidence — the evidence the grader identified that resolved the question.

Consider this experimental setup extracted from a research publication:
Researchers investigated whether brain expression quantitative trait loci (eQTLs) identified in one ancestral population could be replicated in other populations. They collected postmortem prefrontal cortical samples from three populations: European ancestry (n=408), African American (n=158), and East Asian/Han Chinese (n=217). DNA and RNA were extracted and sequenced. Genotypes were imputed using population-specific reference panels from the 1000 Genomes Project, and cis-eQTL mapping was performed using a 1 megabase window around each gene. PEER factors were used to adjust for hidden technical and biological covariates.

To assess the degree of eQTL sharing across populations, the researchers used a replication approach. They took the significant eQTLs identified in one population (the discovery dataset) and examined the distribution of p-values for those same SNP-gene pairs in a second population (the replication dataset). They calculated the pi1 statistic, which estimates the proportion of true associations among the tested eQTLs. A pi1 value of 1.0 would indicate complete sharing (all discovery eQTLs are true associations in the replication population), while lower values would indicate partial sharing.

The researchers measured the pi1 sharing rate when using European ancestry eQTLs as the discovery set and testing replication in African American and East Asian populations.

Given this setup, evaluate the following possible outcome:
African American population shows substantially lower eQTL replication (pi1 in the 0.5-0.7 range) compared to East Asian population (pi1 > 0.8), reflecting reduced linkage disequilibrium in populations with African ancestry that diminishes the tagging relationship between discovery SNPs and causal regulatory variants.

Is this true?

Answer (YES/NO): NO